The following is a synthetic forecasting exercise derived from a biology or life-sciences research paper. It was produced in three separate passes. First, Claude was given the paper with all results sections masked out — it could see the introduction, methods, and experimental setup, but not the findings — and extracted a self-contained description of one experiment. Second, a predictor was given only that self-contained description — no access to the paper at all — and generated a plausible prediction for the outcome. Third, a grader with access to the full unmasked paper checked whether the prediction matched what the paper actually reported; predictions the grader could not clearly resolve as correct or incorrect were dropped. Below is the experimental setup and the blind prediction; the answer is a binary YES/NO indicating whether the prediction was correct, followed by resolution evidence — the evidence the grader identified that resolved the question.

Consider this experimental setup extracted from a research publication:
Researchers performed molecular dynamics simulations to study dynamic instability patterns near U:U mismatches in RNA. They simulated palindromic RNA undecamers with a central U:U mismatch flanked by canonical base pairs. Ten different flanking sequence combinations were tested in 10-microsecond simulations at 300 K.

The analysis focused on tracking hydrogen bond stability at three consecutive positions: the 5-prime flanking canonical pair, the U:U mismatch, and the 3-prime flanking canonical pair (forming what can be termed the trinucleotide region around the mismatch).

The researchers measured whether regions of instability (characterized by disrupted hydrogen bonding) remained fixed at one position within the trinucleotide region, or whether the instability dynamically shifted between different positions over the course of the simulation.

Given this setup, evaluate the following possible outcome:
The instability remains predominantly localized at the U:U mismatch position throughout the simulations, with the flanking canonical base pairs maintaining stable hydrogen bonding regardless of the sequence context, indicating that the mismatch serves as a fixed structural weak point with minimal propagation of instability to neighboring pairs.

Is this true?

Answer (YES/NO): NO